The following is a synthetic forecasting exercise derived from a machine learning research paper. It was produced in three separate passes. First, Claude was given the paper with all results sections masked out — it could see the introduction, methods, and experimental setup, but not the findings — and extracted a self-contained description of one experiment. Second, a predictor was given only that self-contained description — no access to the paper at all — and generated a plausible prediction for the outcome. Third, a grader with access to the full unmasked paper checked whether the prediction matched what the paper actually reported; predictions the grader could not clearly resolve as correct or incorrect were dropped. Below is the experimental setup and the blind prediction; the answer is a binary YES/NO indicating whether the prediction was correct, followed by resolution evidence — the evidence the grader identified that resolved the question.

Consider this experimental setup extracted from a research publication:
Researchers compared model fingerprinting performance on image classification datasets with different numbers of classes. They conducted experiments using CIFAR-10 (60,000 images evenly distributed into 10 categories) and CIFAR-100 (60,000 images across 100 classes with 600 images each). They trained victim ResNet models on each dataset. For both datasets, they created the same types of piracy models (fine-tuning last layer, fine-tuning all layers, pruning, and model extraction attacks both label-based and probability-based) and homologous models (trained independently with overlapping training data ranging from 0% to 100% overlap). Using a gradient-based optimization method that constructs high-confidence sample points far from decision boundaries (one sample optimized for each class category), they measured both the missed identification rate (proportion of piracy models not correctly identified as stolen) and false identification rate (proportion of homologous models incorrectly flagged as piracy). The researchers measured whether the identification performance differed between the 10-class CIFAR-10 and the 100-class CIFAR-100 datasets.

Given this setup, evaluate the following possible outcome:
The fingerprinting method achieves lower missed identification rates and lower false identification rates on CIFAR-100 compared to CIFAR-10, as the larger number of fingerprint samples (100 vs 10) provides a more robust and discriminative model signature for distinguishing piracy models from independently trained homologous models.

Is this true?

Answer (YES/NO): NO